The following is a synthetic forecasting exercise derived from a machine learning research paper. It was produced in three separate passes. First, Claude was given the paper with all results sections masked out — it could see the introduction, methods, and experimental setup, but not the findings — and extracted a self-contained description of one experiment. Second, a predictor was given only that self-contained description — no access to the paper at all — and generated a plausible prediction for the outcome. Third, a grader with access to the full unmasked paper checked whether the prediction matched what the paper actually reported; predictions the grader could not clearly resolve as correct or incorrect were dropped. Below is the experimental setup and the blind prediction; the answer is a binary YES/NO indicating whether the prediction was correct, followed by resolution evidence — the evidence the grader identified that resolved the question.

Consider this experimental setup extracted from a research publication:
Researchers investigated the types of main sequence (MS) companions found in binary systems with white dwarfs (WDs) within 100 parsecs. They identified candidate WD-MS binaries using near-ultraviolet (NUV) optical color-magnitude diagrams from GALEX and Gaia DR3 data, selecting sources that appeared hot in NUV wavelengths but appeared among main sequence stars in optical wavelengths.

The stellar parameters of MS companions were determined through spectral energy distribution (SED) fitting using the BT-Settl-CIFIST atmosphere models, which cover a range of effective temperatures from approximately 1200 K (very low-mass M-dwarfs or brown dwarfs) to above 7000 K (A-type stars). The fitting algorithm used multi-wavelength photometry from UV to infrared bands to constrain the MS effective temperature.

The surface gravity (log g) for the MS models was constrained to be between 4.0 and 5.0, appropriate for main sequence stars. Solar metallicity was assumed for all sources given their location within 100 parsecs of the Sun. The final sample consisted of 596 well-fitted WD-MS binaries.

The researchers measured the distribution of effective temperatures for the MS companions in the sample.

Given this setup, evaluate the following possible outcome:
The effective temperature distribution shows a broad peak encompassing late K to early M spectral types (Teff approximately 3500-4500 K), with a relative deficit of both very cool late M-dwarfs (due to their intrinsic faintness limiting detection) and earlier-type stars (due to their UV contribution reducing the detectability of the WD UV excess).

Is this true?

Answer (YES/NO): NO